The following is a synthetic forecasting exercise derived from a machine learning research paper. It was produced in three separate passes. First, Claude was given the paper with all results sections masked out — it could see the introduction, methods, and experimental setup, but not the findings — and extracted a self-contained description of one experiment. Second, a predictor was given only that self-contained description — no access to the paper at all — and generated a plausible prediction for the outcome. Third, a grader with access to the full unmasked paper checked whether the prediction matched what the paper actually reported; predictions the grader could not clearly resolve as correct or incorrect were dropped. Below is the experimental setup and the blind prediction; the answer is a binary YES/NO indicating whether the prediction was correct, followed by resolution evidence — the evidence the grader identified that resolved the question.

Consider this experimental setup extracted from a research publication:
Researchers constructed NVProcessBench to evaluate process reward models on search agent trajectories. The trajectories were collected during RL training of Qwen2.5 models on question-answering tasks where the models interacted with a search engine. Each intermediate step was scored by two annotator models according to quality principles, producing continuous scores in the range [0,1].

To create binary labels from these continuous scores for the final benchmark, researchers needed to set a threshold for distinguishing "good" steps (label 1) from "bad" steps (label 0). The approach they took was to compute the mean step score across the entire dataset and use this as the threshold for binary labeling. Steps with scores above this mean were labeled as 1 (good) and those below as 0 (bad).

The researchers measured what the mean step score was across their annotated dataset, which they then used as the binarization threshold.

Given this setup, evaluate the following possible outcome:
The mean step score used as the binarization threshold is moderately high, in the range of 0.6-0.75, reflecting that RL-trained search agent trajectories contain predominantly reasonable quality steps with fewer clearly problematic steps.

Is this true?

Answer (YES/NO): YES